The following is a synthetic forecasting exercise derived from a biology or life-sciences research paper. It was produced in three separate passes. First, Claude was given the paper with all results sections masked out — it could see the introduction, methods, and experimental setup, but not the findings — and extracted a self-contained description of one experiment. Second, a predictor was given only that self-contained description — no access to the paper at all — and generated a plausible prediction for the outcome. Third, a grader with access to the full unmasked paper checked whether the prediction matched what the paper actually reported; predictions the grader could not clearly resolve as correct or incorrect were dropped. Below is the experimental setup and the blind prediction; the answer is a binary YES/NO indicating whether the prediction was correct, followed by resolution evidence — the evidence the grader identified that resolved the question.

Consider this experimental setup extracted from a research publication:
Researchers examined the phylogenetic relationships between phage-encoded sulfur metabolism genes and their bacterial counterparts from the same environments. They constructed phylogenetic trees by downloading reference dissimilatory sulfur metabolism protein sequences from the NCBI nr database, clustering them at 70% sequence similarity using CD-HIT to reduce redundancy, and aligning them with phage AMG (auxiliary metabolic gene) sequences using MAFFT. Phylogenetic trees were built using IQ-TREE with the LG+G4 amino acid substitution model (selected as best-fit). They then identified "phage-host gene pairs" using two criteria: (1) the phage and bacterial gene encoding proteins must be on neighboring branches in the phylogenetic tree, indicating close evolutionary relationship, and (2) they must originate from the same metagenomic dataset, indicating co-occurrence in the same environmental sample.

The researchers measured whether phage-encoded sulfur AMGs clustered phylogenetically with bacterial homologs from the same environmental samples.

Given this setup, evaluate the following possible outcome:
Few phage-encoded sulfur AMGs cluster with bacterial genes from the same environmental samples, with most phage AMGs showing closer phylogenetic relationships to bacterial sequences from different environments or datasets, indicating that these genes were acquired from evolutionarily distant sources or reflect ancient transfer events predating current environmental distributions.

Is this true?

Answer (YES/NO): NO